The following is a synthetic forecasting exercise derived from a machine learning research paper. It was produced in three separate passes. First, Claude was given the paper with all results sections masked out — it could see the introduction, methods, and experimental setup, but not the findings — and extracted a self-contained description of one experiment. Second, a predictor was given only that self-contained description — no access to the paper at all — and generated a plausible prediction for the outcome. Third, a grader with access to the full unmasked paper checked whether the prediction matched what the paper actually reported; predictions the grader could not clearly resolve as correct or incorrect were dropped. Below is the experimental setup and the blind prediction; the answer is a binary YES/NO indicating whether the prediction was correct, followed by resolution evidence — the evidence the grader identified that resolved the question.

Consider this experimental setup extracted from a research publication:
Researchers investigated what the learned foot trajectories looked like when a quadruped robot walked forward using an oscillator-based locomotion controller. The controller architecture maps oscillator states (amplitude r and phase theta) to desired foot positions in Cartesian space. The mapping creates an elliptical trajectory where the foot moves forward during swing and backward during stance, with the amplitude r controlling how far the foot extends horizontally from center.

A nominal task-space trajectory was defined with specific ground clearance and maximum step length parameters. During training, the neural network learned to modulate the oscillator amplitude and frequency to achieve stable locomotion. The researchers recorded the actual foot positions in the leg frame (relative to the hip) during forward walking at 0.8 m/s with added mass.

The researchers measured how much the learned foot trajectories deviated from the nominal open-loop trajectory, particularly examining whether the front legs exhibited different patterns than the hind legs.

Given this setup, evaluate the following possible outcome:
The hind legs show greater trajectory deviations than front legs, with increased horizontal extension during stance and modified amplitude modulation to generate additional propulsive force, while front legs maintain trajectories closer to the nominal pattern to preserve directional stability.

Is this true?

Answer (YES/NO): NO